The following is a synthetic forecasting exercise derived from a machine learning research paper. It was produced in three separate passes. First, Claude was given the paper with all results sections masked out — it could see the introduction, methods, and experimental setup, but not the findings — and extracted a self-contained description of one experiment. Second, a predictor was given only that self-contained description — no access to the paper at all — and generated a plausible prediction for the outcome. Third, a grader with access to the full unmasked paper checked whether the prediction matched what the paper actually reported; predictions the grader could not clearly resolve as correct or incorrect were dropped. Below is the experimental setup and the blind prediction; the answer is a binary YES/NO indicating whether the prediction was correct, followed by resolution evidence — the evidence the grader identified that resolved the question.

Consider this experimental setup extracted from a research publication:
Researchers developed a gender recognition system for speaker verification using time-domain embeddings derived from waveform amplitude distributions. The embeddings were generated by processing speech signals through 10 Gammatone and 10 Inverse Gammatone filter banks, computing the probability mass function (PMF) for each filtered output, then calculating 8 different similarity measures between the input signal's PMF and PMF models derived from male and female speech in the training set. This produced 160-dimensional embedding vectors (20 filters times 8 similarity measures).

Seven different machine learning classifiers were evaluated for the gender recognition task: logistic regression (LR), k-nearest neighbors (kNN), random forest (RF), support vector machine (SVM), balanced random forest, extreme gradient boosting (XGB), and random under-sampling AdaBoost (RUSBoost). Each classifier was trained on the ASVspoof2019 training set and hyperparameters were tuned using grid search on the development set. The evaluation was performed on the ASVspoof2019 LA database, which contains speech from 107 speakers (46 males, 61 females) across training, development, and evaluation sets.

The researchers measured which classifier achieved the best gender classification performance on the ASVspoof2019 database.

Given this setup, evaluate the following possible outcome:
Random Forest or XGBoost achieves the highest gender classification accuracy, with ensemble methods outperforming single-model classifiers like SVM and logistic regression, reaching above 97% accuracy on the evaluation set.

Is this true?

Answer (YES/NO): YES